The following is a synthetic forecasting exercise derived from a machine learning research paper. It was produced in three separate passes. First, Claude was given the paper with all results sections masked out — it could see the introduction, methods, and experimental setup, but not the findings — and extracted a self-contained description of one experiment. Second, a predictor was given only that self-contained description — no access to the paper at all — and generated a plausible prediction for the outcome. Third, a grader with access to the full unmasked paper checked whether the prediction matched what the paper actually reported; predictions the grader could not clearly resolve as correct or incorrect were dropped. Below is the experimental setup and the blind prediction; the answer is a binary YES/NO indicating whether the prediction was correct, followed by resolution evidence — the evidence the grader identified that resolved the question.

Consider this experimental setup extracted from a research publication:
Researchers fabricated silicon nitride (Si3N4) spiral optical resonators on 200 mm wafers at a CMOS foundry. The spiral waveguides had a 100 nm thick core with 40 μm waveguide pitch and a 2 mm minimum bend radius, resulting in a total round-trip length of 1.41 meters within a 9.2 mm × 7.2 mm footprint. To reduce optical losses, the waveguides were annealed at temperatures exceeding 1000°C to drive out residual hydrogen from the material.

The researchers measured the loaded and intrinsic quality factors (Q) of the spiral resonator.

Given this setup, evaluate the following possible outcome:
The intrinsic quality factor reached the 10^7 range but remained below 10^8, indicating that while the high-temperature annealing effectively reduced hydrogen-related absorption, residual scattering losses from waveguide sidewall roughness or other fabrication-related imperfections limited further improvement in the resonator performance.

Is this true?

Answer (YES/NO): NO